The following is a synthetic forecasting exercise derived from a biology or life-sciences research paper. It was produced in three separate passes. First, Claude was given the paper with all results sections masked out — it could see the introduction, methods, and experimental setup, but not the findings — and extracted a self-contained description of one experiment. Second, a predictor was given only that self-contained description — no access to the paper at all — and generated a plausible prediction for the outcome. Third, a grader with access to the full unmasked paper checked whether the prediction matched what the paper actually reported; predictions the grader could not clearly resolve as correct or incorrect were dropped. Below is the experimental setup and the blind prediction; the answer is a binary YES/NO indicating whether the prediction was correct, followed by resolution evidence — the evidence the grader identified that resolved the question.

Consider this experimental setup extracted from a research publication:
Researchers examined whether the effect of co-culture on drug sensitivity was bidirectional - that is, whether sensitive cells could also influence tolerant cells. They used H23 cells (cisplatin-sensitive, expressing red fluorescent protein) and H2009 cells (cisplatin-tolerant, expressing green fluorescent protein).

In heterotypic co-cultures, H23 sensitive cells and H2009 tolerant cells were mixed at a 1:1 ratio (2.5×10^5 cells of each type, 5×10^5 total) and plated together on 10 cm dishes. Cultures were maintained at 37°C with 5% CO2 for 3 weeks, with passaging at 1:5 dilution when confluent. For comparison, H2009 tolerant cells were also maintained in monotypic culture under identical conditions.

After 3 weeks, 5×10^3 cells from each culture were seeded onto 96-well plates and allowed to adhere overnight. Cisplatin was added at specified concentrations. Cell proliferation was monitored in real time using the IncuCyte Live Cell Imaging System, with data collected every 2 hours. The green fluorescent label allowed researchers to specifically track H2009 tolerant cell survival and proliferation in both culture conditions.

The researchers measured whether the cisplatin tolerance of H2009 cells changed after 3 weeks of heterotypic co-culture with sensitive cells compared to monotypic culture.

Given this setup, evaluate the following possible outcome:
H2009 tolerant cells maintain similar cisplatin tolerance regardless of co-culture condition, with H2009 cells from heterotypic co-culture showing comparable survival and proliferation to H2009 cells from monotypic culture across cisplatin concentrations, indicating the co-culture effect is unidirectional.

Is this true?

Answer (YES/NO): NO